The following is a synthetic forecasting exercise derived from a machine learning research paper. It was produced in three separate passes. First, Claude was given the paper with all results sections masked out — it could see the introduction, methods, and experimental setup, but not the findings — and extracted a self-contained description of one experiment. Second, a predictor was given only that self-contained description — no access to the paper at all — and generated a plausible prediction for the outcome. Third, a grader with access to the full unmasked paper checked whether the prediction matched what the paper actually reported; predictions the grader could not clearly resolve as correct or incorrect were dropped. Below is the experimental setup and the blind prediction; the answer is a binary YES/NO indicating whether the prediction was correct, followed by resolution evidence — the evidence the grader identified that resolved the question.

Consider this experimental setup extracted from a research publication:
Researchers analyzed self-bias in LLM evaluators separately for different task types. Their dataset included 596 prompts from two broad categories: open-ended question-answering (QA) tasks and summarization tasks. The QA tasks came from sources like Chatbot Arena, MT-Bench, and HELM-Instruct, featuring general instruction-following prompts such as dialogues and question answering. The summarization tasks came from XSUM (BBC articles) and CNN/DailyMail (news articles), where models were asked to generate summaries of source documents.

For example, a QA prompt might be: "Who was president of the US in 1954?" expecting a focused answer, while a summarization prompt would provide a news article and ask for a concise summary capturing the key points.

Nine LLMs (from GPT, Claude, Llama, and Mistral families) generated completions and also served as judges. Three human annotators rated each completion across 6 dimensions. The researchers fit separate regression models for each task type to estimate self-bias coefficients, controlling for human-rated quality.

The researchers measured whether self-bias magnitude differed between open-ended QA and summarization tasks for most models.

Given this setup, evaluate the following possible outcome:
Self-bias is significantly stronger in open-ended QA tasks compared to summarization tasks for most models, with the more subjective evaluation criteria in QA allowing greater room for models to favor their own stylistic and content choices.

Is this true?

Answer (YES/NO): NO